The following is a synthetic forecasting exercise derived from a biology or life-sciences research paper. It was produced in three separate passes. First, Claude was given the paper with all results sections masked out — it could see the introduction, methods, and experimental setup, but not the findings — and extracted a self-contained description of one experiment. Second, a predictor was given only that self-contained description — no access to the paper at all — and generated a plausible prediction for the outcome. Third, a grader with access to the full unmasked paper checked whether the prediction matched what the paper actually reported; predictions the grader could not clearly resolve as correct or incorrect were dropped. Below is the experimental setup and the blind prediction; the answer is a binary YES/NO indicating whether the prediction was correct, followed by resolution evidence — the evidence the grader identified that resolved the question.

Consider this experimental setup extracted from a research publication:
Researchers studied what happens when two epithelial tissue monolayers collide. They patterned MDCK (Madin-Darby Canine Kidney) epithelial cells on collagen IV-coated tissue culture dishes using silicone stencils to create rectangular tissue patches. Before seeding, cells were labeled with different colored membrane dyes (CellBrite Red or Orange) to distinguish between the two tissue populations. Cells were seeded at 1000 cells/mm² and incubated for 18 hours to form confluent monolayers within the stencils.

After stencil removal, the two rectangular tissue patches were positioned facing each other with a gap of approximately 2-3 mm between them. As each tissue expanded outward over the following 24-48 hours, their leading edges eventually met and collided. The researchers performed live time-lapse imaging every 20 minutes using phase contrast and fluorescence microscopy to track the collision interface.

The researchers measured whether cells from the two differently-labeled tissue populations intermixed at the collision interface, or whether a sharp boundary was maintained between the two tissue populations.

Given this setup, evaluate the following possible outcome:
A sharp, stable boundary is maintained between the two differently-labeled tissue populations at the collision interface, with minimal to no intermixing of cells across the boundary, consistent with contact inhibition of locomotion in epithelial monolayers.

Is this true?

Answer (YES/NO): YES